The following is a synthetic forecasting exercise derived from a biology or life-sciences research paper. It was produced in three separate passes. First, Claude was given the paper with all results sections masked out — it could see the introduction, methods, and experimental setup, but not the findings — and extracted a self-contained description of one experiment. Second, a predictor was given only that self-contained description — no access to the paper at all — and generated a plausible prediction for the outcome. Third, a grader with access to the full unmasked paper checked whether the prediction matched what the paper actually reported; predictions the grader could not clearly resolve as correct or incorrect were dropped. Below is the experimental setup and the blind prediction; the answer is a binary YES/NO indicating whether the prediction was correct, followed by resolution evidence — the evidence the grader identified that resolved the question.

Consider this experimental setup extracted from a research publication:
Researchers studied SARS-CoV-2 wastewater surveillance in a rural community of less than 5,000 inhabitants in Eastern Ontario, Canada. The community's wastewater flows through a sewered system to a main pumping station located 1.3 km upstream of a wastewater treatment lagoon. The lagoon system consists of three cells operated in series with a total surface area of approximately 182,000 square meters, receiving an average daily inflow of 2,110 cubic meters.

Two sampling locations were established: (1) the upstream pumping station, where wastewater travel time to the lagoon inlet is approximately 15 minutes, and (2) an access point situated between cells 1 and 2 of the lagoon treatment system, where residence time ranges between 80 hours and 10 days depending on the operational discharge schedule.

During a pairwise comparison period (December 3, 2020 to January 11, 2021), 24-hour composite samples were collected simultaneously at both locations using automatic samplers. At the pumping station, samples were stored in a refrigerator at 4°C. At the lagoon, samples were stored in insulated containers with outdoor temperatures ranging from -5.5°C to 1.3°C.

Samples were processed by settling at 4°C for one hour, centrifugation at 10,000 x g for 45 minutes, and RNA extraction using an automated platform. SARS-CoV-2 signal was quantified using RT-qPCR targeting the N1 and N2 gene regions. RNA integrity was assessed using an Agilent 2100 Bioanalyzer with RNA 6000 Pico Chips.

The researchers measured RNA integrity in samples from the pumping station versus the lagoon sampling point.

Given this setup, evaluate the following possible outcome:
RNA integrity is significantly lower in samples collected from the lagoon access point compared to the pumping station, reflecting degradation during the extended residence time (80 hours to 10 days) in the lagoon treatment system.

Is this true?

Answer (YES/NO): YES